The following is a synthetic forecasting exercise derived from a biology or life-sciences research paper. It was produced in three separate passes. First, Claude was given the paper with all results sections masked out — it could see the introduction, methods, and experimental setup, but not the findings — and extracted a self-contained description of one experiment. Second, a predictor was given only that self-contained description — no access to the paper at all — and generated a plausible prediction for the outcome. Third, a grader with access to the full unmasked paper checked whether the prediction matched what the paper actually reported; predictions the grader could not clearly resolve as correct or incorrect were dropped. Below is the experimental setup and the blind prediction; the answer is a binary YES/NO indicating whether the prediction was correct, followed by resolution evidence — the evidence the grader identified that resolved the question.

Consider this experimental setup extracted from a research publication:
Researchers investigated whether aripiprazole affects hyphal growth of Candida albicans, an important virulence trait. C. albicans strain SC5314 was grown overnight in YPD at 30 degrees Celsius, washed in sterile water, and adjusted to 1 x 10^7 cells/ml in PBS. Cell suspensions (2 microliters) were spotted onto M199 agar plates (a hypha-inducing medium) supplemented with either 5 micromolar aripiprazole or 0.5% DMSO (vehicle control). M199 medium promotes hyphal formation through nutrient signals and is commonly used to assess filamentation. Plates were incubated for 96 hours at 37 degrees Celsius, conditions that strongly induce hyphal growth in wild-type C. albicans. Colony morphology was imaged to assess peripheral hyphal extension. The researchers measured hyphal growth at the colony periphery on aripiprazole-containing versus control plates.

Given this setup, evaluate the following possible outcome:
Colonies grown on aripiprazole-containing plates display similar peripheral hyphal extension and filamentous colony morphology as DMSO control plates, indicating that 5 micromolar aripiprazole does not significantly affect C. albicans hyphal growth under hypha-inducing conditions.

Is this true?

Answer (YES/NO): NO